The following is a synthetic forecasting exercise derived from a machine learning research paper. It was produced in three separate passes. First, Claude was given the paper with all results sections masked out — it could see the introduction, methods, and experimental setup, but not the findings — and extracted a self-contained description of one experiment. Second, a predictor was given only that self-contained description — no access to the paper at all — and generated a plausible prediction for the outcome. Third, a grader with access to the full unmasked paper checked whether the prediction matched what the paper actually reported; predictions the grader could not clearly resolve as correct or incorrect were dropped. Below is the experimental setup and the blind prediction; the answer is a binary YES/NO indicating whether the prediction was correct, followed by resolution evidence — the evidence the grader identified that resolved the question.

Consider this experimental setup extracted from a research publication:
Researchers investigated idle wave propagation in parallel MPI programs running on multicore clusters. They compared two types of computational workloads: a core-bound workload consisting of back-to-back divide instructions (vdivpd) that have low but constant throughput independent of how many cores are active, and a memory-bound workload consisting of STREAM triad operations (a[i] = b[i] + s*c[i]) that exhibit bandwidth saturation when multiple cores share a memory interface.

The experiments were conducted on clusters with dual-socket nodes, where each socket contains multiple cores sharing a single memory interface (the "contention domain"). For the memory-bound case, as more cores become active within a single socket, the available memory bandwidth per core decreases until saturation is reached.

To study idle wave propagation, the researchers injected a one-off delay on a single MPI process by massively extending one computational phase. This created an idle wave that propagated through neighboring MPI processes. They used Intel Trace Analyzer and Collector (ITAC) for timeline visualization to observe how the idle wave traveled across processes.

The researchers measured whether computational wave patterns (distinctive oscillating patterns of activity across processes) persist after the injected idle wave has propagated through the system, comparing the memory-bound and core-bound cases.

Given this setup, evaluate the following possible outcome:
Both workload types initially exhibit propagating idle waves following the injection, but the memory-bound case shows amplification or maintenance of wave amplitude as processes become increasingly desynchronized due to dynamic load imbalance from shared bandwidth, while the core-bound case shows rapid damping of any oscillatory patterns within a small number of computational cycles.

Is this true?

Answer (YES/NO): NO